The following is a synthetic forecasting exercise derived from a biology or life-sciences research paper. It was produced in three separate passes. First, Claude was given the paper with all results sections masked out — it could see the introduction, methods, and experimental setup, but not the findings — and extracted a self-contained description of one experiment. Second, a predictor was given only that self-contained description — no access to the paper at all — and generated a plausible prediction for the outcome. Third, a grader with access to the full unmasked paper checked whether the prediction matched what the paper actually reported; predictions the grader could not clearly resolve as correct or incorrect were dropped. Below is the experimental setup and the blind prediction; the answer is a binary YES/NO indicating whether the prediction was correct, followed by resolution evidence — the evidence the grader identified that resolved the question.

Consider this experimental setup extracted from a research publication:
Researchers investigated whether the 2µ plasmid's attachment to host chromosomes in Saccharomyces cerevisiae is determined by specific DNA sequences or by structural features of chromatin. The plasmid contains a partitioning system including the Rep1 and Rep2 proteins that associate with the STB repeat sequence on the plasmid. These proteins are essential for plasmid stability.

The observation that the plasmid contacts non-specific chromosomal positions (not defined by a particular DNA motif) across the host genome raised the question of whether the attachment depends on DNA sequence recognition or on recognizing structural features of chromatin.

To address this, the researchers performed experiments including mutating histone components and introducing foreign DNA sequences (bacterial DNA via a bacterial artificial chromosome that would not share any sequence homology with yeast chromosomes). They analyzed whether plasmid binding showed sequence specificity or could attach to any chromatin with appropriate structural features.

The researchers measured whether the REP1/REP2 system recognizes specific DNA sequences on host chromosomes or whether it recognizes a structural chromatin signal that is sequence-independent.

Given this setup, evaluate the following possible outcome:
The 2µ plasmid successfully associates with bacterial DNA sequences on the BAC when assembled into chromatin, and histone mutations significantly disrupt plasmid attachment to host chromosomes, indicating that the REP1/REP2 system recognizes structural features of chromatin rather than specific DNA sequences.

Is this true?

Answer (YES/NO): YES